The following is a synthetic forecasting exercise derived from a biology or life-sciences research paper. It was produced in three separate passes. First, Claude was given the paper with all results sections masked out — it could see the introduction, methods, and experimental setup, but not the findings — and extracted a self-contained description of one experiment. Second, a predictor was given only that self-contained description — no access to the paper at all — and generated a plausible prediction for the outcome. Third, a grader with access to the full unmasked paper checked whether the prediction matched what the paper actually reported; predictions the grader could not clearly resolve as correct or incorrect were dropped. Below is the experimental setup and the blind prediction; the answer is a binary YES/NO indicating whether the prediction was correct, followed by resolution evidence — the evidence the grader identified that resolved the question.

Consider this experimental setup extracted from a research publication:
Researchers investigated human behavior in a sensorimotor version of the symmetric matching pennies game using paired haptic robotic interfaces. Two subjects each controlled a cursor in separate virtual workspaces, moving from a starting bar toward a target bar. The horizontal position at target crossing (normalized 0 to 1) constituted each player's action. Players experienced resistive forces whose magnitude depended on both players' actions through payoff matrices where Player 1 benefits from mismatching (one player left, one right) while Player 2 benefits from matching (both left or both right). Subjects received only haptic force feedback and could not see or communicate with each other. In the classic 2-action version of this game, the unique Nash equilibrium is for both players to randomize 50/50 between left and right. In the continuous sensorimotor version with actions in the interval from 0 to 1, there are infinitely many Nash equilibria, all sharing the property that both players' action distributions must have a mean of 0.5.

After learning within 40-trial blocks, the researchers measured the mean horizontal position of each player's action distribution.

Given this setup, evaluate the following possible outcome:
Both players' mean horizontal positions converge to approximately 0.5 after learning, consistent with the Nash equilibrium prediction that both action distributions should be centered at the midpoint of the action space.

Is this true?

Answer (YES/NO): YES